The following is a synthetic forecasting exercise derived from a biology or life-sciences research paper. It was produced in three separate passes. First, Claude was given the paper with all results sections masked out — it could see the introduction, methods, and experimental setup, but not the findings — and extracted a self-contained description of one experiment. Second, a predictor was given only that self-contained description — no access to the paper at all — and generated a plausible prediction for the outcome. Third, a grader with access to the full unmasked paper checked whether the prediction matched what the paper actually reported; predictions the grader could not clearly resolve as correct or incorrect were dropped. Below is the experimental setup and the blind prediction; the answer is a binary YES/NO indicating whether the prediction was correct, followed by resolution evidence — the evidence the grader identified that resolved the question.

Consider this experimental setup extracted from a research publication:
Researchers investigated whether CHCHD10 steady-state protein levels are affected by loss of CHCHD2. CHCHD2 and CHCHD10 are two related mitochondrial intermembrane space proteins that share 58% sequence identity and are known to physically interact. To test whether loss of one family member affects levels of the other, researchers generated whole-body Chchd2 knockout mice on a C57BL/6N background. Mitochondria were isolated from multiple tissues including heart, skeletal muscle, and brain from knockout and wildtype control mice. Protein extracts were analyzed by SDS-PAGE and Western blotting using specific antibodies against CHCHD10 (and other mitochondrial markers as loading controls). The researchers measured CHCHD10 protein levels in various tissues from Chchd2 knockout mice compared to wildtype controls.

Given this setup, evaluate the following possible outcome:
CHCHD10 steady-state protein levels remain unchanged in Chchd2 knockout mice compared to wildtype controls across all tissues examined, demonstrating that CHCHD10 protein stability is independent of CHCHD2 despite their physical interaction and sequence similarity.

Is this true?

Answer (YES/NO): NO